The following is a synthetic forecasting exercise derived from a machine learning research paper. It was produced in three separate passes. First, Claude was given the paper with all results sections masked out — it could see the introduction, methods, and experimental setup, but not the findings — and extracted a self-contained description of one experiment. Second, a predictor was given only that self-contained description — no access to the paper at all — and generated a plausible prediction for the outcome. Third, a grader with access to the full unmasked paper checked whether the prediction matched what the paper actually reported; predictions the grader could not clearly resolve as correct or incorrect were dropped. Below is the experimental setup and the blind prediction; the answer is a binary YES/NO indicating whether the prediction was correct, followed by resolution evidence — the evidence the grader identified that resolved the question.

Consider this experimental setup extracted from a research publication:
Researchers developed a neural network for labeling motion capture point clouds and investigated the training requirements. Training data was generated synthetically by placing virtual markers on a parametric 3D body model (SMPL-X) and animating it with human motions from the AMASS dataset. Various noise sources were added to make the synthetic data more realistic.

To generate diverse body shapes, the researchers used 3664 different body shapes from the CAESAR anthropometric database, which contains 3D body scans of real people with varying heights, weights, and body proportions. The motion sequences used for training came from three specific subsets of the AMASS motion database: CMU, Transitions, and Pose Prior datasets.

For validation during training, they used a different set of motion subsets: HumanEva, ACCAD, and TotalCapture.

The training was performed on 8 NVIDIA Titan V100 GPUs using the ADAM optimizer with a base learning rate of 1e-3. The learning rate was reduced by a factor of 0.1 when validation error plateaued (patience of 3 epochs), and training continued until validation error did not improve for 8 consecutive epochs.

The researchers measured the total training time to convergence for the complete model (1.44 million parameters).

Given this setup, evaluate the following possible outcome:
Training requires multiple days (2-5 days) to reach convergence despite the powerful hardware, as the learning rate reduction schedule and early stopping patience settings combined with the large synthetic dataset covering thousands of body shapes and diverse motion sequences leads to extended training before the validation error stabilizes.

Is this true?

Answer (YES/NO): NO